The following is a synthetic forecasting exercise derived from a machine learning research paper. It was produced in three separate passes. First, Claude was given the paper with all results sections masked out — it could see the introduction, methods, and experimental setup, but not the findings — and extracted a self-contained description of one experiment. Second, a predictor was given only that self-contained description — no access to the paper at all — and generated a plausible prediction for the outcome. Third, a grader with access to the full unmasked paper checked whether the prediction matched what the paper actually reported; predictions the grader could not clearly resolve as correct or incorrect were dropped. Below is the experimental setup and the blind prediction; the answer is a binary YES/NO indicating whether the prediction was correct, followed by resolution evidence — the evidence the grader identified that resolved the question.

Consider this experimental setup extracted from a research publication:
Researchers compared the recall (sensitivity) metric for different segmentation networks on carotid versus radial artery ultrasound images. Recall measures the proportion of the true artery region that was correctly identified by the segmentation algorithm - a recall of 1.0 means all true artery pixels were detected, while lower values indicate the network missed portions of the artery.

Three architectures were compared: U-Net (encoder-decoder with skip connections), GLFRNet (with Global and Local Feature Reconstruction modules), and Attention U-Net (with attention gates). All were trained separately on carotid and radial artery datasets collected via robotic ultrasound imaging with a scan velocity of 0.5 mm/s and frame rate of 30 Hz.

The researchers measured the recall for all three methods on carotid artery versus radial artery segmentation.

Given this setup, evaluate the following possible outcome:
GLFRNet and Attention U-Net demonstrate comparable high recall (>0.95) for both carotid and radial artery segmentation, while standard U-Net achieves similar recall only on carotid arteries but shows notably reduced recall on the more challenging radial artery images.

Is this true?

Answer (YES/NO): NO